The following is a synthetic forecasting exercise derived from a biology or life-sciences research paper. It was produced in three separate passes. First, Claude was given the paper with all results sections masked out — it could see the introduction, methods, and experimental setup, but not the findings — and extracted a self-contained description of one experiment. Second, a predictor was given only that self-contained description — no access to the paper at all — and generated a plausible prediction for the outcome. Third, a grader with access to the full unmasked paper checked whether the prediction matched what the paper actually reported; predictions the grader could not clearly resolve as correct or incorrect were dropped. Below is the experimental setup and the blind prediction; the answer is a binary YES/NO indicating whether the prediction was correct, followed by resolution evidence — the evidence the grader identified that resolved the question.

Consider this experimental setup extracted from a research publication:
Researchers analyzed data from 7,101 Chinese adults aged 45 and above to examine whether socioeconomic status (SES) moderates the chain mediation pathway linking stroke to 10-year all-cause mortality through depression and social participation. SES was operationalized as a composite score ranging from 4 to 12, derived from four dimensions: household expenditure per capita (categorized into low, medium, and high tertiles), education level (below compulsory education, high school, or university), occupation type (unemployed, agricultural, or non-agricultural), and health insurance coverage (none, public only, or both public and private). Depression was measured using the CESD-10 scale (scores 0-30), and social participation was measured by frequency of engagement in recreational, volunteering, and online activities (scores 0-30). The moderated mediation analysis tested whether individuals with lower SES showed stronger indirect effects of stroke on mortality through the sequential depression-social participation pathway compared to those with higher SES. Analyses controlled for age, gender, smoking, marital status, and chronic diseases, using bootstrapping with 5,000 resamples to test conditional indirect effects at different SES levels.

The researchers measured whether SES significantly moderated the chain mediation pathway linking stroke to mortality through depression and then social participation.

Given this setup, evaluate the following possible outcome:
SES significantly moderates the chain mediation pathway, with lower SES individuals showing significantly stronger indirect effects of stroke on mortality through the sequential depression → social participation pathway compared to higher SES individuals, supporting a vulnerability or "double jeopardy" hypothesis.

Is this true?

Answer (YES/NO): NO